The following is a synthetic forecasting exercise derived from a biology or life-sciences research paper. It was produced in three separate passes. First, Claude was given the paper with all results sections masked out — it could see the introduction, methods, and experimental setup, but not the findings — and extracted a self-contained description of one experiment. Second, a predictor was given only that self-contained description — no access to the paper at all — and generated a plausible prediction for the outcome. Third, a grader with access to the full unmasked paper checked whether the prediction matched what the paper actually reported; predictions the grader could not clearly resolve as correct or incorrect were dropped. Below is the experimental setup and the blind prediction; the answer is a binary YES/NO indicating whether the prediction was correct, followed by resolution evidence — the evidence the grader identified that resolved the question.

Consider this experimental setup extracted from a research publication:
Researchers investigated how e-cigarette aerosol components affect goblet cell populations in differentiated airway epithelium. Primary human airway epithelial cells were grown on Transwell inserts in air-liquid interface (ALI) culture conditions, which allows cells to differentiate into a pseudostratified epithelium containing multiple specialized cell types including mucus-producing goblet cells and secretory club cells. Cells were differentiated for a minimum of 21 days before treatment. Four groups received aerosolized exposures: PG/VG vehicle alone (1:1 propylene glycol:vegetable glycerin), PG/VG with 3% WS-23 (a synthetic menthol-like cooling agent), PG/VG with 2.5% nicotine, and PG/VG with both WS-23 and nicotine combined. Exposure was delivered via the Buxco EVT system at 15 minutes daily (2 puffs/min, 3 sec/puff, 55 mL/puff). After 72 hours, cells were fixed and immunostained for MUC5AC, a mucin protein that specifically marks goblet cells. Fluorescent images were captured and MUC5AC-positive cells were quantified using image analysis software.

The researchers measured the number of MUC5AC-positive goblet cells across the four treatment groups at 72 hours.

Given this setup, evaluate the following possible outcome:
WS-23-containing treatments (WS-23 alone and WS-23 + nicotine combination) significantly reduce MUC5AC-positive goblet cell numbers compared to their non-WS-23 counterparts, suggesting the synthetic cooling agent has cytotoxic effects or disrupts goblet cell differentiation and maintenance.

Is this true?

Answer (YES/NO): NO